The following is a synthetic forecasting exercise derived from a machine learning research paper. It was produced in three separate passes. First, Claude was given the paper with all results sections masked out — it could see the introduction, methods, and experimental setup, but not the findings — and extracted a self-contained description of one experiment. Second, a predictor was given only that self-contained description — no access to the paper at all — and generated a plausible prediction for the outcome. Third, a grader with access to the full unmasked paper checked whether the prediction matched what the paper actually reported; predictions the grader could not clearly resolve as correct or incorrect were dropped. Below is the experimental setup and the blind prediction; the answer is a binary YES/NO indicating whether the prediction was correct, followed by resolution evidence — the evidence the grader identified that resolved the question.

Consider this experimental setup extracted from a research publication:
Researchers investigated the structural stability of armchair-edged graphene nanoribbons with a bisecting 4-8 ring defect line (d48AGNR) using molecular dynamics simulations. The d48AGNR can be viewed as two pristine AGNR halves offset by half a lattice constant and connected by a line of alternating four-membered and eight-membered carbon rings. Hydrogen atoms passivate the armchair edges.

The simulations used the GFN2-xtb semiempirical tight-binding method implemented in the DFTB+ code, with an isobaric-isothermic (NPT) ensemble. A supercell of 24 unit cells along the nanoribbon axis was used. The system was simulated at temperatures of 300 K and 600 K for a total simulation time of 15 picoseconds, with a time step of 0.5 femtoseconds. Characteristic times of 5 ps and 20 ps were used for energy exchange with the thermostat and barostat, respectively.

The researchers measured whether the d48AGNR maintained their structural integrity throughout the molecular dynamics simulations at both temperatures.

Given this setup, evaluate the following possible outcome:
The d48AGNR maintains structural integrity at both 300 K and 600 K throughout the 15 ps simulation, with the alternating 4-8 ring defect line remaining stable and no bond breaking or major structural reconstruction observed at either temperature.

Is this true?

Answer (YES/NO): YES